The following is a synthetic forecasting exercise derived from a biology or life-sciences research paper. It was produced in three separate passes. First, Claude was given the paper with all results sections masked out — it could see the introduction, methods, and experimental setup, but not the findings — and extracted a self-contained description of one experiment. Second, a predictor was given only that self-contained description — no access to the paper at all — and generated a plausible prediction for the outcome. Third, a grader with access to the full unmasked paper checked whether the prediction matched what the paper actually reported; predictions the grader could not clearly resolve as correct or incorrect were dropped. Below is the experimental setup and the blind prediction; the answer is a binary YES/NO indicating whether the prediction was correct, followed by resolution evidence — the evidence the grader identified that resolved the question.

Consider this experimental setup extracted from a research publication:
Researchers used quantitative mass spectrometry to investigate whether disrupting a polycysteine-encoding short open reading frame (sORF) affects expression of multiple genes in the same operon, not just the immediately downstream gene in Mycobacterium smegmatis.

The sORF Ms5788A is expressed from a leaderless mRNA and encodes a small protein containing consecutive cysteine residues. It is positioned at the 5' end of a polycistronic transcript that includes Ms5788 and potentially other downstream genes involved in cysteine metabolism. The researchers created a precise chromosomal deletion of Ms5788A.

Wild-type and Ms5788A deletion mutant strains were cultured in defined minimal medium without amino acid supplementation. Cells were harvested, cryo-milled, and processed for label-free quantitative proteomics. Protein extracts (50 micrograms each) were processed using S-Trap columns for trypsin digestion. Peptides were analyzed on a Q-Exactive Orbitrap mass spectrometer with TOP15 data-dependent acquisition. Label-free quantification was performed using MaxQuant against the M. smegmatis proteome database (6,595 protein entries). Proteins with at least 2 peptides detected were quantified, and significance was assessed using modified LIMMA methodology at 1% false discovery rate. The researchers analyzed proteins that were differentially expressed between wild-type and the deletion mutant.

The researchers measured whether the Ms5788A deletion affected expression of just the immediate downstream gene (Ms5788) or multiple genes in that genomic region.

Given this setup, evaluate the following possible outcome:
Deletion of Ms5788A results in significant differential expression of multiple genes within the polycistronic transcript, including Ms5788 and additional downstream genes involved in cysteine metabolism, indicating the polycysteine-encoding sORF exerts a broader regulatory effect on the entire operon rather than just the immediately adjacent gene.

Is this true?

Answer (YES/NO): NO